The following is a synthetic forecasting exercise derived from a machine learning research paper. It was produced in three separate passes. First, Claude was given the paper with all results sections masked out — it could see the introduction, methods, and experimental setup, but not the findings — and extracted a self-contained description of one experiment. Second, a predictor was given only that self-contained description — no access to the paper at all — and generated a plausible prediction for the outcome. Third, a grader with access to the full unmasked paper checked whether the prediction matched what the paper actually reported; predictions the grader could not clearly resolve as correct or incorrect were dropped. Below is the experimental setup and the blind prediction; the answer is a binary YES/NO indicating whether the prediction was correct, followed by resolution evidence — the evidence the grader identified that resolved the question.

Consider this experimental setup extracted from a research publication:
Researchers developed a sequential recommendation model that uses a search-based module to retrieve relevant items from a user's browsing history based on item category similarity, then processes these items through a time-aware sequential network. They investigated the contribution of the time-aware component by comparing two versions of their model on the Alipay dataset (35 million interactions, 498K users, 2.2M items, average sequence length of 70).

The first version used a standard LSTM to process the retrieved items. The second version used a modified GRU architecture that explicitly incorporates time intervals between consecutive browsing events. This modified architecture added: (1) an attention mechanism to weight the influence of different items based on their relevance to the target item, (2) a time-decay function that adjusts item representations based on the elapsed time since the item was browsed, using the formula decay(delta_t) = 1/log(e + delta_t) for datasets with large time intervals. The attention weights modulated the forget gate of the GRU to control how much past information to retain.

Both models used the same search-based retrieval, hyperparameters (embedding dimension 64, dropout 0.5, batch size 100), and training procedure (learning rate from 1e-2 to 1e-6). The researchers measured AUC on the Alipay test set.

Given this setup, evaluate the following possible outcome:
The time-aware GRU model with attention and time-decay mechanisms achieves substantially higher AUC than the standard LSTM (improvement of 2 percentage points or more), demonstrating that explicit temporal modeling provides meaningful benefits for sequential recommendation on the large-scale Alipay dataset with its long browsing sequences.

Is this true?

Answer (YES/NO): NO